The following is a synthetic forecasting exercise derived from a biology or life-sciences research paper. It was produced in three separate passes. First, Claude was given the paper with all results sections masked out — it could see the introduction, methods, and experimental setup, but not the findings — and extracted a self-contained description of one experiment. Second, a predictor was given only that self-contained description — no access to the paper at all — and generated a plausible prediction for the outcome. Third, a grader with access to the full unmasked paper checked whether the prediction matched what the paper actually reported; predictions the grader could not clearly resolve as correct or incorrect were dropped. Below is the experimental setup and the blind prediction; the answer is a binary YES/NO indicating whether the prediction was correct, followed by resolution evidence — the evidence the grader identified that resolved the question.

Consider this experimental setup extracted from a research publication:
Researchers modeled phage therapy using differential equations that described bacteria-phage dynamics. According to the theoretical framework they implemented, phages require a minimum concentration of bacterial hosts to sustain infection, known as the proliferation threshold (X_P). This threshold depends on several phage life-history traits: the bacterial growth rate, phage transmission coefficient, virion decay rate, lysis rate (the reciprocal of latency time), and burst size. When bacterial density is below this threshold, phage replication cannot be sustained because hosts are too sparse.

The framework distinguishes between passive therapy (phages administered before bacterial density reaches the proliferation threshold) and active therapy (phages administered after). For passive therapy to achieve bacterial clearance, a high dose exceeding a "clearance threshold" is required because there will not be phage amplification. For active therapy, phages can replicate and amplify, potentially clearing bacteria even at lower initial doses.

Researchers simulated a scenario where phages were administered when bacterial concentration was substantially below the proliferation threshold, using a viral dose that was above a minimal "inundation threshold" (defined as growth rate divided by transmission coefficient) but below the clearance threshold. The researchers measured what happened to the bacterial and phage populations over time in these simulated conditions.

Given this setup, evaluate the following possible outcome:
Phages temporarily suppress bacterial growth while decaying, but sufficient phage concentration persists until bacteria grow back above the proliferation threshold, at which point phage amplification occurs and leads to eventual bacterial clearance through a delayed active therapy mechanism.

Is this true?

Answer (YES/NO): NO